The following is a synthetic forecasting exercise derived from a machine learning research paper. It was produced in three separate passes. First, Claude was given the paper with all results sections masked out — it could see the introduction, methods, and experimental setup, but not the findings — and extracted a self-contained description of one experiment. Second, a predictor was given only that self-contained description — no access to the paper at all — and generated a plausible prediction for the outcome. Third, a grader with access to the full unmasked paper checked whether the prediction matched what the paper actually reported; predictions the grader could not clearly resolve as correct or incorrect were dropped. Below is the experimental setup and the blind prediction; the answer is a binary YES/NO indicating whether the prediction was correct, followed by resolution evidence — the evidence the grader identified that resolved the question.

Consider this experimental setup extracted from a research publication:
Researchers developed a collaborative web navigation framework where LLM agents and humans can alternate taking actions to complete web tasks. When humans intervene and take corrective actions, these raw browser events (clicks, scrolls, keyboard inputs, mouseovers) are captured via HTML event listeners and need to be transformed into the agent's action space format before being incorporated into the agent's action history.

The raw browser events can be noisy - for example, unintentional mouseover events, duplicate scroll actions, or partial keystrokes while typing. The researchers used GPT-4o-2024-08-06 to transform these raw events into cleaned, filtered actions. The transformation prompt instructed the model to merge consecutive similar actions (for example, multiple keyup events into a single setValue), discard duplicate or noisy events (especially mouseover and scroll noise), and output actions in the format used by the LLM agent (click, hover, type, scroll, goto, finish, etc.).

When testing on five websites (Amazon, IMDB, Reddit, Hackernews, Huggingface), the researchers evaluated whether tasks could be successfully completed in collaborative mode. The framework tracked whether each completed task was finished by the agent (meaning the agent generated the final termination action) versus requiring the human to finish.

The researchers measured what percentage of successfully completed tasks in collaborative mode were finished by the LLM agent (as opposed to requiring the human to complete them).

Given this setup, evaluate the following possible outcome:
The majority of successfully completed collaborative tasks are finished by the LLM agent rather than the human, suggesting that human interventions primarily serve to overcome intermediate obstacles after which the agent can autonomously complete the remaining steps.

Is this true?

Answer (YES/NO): YES